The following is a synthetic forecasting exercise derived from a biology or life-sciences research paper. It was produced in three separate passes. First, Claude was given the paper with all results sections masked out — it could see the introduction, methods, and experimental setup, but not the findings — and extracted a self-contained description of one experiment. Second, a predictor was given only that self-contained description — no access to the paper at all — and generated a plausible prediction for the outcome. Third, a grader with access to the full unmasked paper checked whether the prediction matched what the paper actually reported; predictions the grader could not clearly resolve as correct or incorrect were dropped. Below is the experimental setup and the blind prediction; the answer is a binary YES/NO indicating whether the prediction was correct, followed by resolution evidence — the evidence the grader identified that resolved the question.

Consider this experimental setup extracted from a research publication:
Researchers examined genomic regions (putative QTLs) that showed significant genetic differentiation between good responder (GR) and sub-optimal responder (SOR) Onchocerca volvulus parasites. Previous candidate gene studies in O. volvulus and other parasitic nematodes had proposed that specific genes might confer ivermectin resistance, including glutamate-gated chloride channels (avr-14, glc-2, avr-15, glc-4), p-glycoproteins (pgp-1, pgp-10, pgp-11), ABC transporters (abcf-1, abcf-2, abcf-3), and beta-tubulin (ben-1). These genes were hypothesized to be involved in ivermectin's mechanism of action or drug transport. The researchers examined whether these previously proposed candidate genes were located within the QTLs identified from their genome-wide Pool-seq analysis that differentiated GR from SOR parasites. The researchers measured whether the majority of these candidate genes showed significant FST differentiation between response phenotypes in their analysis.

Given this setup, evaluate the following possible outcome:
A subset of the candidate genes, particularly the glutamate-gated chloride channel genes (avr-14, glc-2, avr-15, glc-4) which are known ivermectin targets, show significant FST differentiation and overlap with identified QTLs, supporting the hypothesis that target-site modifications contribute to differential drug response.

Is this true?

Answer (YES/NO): NO